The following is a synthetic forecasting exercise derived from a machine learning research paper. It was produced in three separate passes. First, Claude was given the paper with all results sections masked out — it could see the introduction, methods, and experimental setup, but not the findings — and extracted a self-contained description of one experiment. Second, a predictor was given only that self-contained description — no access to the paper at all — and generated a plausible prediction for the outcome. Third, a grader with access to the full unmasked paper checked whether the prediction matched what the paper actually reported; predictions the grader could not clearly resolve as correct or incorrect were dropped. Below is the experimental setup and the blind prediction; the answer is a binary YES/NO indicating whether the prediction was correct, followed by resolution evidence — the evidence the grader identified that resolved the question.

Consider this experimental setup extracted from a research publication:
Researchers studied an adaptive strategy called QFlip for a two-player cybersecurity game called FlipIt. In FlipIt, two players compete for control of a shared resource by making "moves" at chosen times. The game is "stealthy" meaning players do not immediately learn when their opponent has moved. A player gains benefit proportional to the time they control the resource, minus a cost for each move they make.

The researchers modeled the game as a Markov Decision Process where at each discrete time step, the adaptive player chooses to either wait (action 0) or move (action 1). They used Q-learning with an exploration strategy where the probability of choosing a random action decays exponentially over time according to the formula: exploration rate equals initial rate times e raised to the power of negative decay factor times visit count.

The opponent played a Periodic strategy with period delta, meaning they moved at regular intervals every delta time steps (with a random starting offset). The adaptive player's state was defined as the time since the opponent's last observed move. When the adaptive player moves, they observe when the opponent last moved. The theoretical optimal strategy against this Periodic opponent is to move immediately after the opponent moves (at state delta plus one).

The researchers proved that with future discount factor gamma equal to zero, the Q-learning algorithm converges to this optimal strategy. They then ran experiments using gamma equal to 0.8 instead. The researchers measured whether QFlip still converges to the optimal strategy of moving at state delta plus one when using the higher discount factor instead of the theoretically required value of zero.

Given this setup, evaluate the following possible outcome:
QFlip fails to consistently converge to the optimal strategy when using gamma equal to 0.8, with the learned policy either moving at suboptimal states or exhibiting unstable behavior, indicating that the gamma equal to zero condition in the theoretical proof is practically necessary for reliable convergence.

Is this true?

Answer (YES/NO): NO